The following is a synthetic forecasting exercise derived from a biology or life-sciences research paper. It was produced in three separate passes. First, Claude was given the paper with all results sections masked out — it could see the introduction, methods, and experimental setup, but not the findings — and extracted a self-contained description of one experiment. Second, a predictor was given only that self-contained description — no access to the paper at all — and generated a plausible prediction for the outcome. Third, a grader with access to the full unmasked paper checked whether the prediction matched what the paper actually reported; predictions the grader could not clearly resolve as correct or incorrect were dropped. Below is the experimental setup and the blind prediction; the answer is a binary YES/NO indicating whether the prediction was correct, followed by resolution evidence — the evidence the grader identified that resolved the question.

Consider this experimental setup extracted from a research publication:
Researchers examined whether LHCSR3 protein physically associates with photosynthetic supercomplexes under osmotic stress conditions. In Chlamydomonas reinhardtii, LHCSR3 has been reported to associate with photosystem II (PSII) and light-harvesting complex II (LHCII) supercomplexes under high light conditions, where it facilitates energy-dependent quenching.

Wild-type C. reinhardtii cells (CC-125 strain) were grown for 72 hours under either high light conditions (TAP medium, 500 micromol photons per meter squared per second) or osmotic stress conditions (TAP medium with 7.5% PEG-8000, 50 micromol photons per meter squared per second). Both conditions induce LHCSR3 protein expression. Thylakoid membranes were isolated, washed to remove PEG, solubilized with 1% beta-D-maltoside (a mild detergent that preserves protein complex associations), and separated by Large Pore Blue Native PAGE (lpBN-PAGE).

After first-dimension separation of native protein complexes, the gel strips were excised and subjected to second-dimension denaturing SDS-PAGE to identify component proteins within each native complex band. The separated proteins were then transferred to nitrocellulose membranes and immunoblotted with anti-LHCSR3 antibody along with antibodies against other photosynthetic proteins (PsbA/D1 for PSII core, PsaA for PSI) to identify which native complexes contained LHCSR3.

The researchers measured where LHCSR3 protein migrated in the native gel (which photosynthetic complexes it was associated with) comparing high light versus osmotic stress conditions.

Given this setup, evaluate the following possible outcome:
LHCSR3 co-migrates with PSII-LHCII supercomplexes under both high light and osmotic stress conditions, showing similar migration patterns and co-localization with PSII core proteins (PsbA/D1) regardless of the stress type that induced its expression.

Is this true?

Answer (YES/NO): NO